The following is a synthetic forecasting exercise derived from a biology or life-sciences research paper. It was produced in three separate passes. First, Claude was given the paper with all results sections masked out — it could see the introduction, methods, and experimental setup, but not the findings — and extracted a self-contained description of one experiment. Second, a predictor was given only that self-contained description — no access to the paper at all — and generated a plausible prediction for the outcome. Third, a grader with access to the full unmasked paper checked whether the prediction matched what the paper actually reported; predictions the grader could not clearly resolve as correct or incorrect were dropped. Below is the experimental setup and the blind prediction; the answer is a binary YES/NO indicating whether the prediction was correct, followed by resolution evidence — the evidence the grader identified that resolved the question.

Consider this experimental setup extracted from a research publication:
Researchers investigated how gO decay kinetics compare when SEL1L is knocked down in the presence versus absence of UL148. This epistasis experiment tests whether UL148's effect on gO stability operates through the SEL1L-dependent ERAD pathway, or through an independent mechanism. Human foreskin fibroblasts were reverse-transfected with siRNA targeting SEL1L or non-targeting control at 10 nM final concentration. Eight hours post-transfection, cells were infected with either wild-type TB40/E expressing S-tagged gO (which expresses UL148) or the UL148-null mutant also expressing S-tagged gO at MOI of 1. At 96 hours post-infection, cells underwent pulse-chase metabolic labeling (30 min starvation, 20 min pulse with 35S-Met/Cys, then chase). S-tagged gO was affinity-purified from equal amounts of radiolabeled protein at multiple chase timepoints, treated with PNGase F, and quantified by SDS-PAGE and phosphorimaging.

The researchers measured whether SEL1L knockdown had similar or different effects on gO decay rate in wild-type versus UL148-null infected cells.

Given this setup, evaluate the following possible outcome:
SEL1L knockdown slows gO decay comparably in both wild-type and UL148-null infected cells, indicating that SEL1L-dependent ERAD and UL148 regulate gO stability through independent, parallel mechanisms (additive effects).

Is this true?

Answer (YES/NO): NO